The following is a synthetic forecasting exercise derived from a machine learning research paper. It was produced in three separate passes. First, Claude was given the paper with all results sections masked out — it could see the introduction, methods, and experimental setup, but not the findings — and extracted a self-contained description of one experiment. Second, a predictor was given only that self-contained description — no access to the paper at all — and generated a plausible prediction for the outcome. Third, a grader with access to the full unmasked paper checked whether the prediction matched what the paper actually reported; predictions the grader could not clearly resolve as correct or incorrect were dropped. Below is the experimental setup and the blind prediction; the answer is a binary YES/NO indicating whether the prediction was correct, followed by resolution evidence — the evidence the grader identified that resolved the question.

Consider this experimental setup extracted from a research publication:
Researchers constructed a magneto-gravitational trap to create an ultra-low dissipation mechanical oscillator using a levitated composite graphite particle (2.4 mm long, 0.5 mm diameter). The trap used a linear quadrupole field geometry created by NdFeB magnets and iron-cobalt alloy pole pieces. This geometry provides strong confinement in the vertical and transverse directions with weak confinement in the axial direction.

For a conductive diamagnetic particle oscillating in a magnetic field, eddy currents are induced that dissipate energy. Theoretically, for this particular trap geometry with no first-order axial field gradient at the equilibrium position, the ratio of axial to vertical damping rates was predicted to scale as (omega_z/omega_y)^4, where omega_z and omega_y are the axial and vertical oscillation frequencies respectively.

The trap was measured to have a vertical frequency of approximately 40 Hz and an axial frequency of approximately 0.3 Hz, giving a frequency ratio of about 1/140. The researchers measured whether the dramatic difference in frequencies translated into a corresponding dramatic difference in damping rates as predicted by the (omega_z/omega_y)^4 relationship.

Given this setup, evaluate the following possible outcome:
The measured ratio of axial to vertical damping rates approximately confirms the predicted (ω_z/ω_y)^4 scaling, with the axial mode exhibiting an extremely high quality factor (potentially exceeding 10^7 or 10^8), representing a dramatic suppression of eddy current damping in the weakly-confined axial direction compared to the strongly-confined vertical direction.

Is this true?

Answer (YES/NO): NO